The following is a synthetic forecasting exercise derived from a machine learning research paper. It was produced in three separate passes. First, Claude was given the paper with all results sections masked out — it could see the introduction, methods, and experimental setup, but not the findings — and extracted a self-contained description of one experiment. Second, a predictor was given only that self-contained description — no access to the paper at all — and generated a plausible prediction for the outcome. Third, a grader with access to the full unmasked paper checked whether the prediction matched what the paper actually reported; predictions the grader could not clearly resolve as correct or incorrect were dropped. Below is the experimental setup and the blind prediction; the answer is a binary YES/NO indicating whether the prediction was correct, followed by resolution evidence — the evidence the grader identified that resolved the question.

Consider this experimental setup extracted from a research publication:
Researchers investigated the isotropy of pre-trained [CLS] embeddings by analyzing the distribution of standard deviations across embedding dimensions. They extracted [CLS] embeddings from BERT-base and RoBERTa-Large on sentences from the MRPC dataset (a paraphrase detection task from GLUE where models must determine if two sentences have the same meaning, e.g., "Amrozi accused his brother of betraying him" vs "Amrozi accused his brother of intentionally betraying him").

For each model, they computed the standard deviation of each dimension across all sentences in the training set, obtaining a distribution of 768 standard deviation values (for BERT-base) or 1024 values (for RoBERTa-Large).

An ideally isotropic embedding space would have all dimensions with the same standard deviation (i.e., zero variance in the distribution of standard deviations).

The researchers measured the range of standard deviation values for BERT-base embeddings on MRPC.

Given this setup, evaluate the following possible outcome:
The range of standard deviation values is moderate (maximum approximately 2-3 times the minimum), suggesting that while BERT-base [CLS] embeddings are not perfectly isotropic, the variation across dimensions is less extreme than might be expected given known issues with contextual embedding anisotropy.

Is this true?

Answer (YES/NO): NO